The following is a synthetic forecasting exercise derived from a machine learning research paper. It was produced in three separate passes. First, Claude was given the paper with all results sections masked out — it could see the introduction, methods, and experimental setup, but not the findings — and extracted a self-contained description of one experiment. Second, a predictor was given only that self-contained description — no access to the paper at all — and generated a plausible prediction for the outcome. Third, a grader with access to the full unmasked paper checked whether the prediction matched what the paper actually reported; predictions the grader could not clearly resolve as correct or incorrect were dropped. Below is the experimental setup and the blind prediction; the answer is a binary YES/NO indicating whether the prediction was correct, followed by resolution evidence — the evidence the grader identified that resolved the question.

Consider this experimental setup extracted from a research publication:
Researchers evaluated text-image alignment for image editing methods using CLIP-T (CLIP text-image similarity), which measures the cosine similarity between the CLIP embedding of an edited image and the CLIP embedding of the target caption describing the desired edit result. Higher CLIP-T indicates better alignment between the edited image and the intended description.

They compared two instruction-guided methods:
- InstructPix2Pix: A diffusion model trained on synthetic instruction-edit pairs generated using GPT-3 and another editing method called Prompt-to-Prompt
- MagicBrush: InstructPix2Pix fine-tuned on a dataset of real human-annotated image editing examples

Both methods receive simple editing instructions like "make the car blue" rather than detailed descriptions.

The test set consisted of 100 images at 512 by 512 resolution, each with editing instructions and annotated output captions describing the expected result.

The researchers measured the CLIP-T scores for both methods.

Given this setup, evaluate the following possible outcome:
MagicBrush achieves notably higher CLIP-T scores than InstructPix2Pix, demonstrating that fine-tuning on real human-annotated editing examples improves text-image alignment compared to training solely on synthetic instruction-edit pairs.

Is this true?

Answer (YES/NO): NO